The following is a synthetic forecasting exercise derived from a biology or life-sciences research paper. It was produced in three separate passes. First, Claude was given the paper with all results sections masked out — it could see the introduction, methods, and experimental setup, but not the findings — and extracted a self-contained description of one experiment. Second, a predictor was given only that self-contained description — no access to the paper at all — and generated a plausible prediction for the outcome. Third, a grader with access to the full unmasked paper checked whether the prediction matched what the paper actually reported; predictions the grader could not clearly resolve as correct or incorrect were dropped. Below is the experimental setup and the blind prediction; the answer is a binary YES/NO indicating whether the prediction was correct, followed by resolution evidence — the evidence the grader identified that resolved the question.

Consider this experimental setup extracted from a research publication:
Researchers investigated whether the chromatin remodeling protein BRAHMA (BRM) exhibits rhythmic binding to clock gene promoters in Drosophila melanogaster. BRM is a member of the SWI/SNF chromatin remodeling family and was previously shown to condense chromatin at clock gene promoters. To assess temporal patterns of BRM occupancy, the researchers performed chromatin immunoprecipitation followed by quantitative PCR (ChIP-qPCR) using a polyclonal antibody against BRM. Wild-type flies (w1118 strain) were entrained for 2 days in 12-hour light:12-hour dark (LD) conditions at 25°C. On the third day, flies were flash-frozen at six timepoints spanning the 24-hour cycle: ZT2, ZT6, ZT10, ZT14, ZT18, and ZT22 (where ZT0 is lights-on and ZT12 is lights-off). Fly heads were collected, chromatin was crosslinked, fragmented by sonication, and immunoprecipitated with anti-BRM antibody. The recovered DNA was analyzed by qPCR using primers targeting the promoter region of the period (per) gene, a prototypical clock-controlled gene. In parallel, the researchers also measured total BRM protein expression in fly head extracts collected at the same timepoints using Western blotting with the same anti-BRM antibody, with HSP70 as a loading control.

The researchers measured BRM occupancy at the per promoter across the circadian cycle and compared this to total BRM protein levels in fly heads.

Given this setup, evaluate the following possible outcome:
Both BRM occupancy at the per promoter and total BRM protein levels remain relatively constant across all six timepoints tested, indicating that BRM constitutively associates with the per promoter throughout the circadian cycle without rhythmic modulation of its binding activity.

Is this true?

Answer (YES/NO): NO